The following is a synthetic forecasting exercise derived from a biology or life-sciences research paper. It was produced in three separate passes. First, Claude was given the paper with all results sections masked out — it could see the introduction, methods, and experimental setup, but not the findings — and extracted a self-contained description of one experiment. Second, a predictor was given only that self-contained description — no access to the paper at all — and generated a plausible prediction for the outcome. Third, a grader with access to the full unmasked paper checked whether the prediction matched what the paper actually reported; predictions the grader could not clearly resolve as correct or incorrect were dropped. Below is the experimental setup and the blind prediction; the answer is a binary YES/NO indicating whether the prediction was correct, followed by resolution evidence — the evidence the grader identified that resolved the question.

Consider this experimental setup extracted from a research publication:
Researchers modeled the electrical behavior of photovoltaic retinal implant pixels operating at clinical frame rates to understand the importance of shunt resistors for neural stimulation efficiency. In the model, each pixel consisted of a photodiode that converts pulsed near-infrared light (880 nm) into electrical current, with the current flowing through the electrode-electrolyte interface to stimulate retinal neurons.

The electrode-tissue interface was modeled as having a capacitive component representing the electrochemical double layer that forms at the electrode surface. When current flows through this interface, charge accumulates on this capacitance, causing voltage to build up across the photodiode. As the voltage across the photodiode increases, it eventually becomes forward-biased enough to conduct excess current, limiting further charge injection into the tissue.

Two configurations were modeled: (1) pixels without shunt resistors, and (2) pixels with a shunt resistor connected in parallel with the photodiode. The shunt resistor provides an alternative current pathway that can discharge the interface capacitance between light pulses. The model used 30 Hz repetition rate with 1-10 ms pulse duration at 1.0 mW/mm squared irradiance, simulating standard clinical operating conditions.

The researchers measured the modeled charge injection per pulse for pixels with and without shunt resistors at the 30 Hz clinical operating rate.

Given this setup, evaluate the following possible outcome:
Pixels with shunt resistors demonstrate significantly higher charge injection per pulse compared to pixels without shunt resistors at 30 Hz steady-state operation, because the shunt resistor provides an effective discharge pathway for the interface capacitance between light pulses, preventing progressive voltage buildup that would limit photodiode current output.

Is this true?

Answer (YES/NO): YES